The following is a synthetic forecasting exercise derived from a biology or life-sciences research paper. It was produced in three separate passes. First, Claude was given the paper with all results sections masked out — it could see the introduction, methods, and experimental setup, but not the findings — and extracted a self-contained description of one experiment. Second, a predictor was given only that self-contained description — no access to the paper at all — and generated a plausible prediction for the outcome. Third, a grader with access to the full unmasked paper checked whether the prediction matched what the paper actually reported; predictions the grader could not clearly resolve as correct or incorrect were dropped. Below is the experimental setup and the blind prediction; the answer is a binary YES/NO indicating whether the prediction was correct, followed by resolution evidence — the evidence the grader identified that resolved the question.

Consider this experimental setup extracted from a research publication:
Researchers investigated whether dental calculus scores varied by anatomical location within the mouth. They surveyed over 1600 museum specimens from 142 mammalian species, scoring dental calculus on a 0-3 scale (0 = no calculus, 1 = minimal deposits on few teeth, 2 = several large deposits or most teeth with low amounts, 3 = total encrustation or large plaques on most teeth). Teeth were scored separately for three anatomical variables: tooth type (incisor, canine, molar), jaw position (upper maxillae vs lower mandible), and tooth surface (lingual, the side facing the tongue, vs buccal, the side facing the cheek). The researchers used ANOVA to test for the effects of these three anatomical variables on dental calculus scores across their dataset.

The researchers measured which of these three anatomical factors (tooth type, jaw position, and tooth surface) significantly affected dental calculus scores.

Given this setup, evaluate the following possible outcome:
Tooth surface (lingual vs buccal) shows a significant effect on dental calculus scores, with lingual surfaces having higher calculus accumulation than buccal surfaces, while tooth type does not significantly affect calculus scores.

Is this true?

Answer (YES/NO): NO